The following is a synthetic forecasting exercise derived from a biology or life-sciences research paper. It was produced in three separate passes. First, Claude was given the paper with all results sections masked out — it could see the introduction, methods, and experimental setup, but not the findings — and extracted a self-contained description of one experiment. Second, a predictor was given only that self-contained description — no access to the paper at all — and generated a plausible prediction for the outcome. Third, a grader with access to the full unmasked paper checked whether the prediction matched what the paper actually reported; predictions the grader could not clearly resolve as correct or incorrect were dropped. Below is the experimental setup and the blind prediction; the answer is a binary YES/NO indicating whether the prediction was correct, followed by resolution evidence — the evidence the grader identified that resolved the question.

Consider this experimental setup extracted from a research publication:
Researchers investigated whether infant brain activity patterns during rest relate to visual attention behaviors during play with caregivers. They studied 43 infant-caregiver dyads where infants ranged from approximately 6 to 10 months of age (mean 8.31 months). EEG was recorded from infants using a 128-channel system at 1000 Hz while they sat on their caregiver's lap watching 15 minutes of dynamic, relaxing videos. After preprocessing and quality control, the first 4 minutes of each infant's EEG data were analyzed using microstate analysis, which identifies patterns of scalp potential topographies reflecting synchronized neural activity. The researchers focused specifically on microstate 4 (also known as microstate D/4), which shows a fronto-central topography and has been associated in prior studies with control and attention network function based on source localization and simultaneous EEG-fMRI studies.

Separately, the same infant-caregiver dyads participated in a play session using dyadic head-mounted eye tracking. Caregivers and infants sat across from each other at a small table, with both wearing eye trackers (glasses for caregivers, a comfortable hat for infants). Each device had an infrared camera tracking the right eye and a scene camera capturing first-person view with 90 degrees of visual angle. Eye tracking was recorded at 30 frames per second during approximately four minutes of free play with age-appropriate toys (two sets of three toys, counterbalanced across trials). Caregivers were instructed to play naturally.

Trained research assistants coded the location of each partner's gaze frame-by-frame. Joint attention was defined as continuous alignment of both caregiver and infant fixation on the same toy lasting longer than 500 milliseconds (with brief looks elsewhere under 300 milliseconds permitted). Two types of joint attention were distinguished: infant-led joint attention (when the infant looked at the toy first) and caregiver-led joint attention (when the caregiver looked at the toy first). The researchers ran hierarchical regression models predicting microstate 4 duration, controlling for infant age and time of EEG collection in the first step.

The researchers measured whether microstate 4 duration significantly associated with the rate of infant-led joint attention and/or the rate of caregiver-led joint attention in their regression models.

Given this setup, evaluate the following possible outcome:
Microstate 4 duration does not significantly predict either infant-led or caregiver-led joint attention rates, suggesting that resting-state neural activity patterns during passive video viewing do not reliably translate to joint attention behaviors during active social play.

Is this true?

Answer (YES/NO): NO